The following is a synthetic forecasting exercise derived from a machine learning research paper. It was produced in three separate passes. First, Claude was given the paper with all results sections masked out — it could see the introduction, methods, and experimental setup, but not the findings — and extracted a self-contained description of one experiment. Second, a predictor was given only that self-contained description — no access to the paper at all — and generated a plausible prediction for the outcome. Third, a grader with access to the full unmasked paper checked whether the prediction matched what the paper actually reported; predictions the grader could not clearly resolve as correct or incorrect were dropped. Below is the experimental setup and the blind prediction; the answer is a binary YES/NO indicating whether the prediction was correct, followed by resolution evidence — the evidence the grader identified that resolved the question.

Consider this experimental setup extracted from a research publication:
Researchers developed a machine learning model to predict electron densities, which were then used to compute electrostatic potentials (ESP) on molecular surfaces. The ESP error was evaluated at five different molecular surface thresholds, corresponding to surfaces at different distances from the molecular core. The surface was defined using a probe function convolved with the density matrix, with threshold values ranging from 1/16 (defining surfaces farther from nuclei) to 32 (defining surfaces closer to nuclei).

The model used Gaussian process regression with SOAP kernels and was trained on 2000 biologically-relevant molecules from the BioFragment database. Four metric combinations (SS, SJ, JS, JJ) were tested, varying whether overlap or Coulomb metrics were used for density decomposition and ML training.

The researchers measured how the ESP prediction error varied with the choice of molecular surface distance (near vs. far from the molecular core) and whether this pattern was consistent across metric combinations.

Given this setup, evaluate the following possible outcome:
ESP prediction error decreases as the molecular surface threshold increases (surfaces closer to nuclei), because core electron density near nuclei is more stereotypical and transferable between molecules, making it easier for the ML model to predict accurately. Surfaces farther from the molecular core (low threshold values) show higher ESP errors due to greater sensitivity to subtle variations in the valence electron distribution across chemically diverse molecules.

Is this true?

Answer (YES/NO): NO